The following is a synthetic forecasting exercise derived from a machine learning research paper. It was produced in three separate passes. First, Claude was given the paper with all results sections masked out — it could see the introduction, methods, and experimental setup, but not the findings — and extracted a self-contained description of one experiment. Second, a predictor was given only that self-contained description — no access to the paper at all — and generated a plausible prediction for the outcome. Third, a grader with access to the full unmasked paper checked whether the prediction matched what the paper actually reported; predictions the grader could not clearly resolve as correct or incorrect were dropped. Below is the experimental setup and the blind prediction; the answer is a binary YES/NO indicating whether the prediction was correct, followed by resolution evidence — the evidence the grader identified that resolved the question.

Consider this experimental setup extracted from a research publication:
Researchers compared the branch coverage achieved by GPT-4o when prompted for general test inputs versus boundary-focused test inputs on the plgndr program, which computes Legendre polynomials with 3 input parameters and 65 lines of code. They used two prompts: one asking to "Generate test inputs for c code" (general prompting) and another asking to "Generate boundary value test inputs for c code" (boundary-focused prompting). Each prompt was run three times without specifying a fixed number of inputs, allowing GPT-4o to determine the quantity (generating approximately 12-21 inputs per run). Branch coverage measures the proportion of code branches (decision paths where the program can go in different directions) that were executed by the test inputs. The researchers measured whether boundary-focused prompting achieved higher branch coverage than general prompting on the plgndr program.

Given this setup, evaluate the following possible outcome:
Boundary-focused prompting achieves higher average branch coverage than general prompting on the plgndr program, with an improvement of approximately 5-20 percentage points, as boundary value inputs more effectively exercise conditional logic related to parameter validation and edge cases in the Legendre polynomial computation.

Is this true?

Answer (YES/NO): NO